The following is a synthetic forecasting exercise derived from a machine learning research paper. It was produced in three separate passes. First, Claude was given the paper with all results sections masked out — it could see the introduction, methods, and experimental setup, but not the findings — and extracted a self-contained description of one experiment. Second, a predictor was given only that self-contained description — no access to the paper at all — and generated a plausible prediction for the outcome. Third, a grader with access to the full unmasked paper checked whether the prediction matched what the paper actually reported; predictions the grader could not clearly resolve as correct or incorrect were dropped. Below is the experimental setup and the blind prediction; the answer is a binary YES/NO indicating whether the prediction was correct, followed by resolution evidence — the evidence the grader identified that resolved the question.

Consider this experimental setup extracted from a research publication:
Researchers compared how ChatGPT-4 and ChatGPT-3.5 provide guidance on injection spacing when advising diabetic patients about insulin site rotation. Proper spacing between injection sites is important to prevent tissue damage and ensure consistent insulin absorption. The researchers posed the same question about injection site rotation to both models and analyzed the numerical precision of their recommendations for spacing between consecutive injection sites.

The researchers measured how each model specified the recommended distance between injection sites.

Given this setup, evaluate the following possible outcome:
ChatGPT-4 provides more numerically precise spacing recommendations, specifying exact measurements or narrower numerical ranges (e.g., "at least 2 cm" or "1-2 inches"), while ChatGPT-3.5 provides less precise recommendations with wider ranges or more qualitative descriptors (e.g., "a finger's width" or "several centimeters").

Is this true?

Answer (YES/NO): YES